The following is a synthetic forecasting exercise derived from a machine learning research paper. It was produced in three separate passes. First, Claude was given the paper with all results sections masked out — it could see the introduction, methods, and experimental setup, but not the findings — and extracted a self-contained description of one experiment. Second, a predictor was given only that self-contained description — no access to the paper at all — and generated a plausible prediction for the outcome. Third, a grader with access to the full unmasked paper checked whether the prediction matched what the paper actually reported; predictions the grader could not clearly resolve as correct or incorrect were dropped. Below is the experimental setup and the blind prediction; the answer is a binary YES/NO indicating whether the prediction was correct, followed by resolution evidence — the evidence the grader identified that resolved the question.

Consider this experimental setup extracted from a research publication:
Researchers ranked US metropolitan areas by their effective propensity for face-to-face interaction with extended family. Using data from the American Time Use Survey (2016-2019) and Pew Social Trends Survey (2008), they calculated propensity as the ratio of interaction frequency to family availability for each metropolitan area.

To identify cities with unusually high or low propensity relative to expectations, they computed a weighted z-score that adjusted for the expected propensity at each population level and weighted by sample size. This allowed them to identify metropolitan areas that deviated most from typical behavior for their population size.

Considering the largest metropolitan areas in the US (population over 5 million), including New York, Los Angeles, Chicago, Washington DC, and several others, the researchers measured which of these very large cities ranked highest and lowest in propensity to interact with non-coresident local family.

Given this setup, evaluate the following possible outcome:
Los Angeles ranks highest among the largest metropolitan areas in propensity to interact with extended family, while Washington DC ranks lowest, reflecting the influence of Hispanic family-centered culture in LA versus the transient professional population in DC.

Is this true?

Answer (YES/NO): NO